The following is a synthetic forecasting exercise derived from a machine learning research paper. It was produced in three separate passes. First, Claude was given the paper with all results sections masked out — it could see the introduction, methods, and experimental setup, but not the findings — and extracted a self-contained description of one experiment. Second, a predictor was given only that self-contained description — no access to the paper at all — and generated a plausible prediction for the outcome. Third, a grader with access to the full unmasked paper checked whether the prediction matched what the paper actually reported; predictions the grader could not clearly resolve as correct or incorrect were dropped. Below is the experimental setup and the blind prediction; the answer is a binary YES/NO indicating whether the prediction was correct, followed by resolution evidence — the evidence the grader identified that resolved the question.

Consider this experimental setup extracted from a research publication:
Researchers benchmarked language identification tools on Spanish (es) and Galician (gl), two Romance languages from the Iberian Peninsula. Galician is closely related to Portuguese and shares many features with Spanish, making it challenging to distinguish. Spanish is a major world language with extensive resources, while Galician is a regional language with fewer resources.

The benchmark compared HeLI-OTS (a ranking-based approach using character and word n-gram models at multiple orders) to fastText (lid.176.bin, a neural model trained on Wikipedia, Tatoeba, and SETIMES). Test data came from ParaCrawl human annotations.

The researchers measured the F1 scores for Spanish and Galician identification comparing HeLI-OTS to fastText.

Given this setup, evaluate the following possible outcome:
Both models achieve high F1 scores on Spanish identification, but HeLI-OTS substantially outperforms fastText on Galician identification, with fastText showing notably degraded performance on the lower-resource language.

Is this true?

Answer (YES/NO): YES